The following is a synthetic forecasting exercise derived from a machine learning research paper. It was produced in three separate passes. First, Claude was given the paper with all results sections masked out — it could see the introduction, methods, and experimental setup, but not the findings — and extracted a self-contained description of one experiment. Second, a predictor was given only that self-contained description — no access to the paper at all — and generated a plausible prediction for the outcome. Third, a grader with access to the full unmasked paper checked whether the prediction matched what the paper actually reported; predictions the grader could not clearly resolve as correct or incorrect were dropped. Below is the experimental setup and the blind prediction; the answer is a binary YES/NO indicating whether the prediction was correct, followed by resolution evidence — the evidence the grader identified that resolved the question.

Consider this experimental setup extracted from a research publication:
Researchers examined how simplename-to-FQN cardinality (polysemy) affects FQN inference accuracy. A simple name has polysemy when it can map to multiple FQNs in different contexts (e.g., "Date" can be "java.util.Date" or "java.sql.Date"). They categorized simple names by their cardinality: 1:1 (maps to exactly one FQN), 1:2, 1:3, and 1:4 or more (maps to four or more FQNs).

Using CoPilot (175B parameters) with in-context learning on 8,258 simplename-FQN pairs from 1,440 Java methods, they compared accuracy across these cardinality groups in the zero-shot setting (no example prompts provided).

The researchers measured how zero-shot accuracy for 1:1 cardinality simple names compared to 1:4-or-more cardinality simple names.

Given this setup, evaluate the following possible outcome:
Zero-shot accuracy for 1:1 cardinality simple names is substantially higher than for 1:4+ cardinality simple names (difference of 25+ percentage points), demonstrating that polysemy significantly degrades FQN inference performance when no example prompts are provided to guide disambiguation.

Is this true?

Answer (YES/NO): NO